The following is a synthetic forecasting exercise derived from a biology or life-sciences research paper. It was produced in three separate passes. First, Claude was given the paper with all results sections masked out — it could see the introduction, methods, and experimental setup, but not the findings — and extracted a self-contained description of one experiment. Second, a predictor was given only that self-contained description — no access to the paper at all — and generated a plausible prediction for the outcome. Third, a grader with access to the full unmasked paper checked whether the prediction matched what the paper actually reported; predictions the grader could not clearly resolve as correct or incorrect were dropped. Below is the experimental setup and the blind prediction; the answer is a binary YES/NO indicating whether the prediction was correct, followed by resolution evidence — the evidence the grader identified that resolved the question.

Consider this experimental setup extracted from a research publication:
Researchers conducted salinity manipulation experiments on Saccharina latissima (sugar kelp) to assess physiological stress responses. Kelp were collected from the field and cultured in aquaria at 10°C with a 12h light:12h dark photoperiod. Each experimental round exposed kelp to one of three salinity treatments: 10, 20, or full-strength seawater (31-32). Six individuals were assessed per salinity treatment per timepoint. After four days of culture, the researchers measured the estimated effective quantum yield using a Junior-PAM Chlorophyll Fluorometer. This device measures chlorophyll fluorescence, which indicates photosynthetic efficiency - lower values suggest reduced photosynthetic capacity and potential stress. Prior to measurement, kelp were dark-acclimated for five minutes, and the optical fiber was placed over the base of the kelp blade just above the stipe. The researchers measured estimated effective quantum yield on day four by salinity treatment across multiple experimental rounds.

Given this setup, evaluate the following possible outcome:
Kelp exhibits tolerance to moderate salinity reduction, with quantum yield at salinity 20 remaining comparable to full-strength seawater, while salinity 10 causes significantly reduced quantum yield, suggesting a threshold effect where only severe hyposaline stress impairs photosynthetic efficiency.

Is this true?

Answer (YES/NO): NO